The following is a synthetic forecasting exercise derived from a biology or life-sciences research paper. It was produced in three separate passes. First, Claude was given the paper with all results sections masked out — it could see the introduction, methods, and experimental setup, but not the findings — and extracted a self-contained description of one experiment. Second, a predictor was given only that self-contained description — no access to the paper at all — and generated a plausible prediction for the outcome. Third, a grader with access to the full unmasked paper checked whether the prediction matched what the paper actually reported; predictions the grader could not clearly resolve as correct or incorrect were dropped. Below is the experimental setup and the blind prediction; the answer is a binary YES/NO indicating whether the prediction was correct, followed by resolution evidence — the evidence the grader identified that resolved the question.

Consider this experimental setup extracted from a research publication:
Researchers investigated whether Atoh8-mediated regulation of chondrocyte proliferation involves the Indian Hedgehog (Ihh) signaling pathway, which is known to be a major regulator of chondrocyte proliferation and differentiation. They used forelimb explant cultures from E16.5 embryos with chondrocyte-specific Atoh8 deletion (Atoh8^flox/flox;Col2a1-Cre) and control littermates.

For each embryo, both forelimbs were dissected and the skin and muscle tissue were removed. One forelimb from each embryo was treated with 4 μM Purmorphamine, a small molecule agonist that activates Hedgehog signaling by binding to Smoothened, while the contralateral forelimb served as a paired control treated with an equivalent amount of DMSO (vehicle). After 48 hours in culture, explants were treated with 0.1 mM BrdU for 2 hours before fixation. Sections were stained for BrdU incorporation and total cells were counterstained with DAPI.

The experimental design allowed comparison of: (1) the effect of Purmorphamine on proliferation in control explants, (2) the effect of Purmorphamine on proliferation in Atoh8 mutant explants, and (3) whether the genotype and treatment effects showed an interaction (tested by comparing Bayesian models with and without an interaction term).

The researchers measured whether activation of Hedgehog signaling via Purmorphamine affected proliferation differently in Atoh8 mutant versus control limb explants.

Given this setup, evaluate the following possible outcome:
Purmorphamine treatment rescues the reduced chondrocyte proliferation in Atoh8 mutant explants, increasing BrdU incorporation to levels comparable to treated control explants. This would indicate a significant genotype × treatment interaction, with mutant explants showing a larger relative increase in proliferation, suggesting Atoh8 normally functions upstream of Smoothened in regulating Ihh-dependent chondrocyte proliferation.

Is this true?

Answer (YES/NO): NO